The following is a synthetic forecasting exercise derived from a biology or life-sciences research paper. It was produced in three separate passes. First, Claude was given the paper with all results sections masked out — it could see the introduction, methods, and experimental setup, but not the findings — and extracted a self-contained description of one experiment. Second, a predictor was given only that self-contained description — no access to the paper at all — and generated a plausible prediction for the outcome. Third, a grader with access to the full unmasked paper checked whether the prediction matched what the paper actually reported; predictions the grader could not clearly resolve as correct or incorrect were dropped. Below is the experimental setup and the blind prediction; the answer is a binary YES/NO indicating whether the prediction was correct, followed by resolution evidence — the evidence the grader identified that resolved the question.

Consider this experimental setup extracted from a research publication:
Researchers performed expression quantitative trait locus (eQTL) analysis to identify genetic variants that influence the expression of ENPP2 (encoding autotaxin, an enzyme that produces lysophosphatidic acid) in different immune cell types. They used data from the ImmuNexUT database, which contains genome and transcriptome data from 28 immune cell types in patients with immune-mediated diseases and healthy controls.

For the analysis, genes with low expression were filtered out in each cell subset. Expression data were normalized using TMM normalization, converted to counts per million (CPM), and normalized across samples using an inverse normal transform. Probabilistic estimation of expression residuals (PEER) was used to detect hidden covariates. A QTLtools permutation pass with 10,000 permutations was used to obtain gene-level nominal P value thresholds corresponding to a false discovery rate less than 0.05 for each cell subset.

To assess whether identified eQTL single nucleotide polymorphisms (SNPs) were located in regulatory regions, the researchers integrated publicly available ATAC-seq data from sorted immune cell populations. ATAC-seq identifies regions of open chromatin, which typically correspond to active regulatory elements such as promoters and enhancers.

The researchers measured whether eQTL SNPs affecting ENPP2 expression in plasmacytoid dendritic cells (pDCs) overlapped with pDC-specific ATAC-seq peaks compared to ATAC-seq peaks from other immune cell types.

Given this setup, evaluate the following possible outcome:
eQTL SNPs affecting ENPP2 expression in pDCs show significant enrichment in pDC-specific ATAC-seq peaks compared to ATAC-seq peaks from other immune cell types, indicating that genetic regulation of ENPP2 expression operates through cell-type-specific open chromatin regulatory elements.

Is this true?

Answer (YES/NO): YES